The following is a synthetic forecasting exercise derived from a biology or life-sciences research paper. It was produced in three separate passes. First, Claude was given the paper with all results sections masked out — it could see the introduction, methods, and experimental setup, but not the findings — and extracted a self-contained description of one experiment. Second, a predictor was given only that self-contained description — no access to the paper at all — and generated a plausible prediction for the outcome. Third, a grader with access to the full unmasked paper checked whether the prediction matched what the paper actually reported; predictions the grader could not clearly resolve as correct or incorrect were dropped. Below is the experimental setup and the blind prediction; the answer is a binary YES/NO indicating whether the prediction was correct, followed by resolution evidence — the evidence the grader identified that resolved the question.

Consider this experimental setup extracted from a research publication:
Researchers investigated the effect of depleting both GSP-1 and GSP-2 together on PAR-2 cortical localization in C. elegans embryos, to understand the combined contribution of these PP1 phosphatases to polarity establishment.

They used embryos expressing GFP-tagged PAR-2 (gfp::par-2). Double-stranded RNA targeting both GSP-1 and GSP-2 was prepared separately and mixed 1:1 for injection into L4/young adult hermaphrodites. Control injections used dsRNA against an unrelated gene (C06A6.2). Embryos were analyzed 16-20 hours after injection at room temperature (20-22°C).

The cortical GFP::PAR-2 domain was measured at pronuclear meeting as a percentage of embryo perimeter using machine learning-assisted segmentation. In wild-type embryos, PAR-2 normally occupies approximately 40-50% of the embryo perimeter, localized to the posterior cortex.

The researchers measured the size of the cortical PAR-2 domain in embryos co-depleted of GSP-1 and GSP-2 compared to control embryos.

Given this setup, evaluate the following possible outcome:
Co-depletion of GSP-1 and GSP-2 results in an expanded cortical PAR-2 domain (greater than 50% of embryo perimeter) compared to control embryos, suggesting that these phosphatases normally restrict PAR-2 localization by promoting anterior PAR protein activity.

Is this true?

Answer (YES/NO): NO